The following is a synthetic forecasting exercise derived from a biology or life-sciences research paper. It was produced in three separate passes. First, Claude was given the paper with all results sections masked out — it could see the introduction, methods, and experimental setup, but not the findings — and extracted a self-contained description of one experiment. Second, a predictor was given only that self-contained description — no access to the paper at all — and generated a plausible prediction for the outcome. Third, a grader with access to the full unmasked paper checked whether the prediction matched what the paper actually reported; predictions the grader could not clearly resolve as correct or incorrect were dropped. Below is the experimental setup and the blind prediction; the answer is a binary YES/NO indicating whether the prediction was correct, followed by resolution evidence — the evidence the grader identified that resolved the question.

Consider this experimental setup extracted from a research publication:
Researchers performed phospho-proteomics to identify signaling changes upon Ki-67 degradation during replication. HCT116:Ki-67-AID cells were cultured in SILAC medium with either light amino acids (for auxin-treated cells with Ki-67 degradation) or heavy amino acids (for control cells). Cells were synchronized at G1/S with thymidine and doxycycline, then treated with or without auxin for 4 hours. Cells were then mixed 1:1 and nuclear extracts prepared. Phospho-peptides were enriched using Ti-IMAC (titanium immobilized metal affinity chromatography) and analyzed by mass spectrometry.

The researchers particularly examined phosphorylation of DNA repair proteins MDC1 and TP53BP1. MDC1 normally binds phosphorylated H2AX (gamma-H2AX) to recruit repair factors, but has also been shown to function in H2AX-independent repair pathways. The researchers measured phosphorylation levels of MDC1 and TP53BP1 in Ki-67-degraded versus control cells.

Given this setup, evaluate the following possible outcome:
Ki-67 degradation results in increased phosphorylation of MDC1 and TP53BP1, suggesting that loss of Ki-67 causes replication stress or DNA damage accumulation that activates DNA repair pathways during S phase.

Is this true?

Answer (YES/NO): YES